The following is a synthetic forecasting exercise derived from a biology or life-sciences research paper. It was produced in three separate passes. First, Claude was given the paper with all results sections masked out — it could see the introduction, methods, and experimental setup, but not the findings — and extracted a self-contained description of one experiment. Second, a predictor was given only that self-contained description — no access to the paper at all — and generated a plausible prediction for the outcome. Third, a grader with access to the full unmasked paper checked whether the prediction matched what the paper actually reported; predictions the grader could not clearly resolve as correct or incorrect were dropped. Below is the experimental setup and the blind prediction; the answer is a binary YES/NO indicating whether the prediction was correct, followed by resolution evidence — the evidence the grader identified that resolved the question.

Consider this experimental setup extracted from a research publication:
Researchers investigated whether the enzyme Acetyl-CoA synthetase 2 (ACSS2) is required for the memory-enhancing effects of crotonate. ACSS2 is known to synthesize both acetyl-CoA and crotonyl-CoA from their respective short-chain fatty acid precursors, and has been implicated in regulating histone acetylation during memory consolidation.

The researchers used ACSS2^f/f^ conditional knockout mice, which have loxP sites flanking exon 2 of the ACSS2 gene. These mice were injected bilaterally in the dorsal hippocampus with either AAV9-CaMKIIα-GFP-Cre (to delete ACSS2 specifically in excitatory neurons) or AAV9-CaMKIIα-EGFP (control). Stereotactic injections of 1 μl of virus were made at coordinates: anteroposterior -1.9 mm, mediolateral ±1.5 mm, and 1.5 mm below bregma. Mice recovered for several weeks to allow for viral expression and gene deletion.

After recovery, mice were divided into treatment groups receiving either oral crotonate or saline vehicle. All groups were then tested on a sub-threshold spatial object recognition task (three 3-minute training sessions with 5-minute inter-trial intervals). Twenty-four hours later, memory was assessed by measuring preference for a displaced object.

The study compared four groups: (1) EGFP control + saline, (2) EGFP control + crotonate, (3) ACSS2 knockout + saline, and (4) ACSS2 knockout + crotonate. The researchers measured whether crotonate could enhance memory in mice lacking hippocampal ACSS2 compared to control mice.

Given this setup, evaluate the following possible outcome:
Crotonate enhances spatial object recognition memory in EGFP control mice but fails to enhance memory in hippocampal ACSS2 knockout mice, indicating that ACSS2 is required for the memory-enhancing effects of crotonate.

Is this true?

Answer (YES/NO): YES